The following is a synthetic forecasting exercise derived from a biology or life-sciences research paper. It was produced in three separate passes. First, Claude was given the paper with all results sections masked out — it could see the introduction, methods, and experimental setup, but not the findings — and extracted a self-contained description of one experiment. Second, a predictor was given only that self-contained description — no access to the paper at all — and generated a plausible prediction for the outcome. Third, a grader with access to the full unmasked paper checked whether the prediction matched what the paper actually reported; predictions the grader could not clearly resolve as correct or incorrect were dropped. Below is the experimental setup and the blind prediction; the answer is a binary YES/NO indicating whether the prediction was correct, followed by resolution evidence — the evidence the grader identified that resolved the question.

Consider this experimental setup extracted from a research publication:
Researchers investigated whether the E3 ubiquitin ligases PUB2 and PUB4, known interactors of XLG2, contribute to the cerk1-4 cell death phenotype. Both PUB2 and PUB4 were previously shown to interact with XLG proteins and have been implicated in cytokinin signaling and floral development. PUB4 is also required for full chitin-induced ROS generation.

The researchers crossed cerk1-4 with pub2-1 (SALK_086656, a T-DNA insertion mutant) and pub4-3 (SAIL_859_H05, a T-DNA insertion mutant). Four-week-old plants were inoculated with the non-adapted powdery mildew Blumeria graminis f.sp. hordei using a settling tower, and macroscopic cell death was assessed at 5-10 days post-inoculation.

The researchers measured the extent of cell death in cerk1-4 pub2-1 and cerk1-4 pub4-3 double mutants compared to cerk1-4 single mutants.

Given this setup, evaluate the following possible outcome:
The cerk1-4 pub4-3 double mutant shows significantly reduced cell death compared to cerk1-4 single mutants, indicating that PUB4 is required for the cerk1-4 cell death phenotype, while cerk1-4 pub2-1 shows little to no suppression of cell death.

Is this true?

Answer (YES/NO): NO